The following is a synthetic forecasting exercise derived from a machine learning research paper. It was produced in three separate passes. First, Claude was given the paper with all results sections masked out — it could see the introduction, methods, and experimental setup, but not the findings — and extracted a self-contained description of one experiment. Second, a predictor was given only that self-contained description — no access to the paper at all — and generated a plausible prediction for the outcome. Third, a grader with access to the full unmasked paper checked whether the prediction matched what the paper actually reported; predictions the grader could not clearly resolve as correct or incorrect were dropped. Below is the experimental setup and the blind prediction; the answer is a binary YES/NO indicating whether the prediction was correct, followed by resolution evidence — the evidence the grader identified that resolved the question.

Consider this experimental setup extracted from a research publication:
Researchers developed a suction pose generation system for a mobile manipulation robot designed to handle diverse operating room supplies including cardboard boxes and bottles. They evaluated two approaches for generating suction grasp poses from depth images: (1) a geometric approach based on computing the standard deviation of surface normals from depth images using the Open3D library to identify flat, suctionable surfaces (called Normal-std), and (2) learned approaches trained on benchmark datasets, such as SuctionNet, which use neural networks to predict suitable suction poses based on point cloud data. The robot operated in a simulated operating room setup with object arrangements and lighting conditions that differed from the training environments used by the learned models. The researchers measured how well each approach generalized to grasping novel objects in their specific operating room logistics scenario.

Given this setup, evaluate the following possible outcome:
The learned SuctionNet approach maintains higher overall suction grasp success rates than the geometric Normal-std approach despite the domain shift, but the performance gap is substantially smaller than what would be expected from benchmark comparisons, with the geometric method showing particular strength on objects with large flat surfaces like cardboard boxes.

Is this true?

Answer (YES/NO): NO